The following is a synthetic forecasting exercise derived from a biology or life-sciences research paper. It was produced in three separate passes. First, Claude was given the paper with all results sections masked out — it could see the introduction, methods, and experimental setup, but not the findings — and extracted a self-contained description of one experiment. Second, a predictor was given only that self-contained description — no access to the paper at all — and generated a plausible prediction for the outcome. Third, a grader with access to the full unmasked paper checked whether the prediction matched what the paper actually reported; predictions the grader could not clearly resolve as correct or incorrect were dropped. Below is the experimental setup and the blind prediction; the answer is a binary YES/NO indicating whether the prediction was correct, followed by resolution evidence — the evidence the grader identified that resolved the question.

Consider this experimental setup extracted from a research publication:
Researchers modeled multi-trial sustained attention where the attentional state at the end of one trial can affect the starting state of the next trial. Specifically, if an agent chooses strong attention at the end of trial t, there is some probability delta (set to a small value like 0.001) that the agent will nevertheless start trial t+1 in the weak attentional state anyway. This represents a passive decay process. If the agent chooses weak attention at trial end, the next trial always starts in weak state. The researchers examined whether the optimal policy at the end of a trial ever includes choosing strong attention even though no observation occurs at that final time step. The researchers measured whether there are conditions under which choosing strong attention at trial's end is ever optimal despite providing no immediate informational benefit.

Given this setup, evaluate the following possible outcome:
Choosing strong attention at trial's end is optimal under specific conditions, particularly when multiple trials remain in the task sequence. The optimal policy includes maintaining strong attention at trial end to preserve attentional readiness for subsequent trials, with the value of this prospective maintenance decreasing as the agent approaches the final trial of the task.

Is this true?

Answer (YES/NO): NO